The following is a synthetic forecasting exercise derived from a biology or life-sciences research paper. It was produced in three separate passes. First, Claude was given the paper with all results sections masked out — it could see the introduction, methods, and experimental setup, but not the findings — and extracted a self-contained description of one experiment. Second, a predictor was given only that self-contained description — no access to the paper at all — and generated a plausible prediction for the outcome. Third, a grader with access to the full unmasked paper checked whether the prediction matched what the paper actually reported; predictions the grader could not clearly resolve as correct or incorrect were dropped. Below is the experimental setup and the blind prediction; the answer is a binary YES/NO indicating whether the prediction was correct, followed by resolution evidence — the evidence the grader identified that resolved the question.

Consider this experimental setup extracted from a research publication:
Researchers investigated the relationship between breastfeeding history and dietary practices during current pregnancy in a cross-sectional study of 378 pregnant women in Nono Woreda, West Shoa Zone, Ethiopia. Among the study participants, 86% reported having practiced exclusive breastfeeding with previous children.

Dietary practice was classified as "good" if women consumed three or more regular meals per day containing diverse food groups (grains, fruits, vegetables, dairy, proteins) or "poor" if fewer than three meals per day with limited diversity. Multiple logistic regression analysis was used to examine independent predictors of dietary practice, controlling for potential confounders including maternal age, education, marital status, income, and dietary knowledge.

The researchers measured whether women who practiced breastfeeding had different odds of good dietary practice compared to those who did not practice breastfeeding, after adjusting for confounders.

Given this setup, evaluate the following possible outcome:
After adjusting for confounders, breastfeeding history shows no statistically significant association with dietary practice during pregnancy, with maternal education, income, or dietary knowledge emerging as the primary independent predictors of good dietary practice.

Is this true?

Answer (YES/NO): NO